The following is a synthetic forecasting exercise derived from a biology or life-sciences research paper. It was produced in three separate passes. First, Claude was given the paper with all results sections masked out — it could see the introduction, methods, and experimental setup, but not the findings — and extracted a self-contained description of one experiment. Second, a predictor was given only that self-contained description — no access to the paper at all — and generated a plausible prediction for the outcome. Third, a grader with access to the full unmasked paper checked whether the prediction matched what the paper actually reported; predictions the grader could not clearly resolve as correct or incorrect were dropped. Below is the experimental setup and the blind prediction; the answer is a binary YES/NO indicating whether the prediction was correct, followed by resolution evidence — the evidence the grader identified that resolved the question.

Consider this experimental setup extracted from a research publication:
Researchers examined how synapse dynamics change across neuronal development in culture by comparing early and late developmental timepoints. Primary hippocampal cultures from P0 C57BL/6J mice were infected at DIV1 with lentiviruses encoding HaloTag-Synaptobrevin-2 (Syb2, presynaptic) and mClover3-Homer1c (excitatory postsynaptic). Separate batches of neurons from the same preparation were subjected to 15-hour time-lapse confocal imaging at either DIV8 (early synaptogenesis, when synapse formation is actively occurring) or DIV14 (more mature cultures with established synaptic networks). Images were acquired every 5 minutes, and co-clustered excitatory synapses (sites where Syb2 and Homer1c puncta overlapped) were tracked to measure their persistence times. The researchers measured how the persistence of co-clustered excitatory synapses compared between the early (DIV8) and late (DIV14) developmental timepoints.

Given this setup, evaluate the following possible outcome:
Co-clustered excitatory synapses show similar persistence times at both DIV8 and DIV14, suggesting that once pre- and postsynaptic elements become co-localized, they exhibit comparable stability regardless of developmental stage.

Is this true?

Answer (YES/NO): NO